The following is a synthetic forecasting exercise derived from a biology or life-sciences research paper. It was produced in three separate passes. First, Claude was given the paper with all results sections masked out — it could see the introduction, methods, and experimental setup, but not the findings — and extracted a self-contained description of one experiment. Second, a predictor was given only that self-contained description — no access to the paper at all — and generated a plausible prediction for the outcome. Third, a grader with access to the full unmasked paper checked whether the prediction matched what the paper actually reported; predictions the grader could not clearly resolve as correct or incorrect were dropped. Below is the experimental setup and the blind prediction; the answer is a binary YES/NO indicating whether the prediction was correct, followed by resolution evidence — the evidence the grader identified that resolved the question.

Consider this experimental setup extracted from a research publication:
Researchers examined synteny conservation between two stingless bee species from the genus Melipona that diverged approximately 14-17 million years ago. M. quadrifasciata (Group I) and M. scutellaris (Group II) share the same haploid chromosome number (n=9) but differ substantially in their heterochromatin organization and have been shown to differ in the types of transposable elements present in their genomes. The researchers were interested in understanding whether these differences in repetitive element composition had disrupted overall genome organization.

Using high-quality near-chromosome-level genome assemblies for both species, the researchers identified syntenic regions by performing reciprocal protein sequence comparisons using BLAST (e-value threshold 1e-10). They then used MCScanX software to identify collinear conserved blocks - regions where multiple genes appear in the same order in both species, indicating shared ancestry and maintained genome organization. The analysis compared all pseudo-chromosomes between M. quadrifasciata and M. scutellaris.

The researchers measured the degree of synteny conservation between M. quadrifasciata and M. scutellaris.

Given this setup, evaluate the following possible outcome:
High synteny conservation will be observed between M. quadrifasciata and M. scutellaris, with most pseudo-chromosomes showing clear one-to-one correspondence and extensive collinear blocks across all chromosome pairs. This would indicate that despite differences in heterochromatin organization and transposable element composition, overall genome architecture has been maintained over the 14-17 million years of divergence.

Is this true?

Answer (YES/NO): YES